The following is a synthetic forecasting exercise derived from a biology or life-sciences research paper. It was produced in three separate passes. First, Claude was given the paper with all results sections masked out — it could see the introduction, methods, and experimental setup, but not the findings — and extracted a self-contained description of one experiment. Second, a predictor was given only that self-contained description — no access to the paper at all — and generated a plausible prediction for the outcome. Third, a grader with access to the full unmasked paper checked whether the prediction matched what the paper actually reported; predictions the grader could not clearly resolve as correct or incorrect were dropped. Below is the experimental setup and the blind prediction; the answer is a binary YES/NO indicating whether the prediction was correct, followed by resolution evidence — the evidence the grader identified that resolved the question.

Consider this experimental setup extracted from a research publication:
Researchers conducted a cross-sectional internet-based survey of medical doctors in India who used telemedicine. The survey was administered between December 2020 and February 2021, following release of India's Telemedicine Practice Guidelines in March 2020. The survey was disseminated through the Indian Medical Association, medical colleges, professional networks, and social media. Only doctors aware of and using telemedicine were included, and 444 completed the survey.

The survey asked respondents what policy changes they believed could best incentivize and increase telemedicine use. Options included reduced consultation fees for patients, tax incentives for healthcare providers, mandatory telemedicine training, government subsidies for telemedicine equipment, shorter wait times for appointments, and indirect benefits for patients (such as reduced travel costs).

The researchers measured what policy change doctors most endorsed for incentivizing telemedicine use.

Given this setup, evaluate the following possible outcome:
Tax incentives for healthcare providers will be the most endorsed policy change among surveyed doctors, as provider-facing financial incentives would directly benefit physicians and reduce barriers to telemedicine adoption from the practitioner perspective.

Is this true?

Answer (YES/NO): NO